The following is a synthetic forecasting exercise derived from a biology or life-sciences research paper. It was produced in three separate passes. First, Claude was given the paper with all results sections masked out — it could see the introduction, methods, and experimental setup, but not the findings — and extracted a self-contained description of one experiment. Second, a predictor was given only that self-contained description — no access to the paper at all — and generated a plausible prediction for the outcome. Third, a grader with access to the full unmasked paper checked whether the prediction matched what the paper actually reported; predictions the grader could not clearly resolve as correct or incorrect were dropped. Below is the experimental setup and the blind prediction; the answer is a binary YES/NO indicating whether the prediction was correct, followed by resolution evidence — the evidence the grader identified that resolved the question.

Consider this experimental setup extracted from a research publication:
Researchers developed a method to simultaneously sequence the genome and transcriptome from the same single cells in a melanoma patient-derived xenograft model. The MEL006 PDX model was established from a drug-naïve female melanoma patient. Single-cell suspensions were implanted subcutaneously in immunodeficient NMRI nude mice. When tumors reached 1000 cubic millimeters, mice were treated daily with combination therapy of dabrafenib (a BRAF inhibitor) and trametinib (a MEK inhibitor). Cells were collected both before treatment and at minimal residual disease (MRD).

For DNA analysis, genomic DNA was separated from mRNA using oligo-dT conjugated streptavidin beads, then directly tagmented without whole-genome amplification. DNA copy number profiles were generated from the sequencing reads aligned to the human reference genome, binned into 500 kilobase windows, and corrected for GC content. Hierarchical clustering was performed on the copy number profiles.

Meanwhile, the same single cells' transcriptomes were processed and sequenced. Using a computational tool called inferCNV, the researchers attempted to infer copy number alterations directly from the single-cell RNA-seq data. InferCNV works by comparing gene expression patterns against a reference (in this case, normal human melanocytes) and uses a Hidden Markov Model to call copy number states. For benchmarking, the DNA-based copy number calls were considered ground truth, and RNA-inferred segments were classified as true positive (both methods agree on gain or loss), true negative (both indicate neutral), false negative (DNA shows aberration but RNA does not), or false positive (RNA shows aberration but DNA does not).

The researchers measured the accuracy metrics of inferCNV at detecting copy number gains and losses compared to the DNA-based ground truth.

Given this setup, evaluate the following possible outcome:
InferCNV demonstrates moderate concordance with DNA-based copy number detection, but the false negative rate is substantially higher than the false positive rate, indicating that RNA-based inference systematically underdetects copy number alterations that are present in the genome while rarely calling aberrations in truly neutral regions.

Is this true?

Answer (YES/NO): YES